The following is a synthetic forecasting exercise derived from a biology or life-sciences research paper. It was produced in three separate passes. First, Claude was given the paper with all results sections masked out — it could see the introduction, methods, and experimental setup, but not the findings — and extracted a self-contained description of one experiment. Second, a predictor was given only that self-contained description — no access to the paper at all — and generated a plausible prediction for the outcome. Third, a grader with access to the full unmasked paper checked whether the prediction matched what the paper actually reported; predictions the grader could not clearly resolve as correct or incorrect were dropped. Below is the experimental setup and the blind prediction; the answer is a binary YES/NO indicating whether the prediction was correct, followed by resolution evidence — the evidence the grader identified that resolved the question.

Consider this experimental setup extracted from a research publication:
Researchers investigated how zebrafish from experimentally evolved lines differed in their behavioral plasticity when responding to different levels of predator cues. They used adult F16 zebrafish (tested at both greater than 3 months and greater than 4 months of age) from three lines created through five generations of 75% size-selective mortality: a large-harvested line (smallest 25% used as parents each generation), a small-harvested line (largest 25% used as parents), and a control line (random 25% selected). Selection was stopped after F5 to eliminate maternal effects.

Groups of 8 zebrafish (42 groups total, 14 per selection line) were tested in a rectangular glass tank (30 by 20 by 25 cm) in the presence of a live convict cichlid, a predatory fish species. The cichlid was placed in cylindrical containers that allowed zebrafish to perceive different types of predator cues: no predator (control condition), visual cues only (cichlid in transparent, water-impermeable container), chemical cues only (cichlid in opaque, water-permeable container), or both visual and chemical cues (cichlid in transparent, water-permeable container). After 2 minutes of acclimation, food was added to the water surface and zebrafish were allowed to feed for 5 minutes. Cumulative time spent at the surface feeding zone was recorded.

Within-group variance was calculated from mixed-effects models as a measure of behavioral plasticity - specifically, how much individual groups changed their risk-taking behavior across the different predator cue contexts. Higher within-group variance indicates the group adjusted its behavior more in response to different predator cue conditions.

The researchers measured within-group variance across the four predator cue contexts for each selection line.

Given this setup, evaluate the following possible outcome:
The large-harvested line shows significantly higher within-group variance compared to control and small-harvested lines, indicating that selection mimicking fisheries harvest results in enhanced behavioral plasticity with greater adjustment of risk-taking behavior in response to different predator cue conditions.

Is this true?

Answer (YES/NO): NO